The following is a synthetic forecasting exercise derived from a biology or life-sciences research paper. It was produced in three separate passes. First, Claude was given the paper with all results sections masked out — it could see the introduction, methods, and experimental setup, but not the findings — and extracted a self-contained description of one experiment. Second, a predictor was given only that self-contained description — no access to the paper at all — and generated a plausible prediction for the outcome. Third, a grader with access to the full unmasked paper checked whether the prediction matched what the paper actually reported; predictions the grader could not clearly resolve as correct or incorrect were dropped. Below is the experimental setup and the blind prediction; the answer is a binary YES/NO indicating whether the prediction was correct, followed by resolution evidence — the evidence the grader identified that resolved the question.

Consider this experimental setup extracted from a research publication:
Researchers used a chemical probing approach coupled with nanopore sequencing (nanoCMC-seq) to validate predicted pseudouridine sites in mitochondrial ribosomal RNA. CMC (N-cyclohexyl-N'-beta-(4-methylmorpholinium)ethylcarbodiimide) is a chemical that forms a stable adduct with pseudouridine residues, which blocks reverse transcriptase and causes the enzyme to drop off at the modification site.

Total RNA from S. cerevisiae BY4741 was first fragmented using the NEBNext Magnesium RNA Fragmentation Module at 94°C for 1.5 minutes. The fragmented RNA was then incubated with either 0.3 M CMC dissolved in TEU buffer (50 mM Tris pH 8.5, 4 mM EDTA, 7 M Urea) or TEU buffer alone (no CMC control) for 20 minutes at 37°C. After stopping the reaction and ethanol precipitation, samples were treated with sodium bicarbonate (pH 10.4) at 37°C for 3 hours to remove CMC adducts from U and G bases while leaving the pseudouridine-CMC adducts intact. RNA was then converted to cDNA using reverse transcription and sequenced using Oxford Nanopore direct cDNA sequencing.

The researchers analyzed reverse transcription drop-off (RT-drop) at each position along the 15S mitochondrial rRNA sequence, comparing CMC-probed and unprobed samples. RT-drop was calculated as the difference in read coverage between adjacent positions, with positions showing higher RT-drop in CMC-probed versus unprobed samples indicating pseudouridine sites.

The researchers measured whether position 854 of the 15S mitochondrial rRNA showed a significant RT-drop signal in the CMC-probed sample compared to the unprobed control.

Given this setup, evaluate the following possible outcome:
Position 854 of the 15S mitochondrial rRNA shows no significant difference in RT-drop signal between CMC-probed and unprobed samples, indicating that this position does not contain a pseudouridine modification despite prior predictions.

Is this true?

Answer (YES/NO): NO